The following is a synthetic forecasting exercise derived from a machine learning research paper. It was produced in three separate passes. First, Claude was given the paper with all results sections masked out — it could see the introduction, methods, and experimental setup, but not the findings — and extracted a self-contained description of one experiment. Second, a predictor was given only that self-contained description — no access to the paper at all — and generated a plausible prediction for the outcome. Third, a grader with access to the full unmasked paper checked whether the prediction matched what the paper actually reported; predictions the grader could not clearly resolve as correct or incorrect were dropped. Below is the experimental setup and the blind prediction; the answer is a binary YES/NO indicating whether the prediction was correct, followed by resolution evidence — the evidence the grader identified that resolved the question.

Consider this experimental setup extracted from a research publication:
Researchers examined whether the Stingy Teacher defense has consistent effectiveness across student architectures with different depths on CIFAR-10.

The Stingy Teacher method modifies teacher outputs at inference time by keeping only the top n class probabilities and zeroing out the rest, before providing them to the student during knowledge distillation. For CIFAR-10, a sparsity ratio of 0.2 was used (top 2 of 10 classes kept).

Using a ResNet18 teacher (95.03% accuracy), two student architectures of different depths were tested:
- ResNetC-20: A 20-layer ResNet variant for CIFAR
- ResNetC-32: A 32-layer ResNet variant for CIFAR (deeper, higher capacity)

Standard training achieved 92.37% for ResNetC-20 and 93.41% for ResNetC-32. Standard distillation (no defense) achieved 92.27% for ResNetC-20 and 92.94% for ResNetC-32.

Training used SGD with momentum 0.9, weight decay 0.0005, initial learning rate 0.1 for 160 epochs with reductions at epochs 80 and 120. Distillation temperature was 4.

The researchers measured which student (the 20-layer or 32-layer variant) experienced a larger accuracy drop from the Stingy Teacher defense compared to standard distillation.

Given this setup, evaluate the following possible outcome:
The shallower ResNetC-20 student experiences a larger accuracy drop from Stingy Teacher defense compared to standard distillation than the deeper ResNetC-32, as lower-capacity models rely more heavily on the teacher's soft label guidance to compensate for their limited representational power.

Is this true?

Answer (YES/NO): YES